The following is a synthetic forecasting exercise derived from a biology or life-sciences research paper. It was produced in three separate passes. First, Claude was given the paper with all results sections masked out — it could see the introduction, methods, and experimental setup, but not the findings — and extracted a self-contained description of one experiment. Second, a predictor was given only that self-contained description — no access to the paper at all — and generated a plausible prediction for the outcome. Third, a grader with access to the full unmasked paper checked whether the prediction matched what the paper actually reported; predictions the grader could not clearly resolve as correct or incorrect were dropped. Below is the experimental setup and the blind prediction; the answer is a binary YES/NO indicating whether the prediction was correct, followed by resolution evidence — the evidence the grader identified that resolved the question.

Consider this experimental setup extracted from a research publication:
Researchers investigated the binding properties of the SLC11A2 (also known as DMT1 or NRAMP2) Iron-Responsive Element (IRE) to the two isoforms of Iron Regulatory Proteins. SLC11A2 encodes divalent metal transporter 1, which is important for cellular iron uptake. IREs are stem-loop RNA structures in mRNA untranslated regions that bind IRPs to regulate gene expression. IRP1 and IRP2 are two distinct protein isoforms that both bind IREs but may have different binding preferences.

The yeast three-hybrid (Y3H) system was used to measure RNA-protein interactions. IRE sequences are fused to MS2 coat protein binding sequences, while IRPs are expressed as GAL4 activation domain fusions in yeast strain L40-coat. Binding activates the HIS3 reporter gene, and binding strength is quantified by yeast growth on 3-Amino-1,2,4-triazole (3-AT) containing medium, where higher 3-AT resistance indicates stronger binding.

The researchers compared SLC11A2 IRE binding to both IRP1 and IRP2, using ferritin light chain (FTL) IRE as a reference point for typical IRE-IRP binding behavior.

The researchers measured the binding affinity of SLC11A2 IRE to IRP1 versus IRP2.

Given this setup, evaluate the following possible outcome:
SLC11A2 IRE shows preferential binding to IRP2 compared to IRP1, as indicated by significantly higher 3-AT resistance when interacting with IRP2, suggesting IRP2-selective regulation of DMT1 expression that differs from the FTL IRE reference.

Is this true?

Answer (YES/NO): YES